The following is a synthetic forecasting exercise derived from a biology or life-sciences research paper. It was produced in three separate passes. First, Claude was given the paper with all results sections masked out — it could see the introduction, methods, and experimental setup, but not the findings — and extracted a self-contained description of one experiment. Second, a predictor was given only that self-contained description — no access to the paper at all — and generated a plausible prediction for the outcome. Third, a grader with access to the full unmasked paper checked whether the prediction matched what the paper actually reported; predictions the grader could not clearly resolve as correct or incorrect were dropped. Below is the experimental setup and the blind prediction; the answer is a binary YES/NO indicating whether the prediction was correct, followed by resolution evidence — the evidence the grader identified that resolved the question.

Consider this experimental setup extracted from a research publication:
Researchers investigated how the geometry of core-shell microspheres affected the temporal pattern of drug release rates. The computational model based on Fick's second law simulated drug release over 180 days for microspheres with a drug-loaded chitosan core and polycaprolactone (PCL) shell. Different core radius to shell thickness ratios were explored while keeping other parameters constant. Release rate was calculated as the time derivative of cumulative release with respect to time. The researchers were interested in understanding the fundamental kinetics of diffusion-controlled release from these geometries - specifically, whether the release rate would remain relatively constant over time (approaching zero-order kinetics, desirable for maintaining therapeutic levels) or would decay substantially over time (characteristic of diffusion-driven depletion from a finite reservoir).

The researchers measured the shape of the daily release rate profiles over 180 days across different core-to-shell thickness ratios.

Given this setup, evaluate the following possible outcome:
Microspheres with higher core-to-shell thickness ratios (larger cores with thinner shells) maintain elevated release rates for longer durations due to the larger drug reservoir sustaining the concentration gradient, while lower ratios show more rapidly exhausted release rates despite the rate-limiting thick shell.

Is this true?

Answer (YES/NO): NO